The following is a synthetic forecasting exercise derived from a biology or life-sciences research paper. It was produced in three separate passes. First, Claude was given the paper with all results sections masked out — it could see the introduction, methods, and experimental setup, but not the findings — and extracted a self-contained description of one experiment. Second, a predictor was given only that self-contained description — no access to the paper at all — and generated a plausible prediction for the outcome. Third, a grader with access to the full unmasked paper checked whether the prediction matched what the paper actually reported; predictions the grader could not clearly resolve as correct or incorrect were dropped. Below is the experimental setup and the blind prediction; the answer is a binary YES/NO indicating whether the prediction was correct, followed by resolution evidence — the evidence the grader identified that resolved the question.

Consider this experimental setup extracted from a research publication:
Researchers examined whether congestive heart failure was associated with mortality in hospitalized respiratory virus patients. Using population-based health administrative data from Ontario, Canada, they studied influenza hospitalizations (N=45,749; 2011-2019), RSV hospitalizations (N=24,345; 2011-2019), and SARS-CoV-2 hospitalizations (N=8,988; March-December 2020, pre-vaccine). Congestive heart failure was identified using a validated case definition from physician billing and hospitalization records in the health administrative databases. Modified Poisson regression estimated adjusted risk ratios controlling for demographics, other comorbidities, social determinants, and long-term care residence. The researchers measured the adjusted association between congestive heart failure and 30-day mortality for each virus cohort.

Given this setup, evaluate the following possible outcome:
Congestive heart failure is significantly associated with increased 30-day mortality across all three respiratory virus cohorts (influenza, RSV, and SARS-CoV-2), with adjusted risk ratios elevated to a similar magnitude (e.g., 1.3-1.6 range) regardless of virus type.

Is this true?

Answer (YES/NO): NO